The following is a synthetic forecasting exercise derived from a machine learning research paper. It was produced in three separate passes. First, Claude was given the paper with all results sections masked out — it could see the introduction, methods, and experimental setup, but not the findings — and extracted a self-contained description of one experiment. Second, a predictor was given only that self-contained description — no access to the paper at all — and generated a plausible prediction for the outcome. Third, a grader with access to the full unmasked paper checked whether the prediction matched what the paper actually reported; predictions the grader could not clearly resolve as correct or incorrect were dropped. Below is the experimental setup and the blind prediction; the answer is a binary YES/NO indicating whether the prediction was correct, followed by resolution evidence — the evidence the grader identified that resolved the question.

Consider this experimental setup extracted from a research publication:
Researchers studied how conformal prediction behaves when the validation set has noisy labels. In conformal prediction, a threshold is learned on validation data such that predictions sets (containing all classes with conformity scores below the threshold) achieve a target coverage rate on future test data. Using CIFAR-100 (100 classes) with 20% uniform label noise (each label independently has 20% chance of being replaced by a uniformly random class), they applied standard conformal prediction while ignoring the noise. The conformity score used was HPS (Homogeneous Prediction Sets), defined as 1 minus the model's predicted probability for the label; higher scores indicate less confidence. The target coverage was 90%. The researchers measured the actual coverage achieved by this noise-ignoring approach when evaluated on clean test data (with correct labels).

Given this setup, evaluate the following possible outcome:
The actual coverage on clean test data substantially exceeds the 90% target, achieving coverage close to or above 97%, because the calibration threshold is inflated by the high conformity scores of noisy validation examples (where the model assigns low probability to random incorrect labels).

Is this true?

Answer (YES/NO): YES